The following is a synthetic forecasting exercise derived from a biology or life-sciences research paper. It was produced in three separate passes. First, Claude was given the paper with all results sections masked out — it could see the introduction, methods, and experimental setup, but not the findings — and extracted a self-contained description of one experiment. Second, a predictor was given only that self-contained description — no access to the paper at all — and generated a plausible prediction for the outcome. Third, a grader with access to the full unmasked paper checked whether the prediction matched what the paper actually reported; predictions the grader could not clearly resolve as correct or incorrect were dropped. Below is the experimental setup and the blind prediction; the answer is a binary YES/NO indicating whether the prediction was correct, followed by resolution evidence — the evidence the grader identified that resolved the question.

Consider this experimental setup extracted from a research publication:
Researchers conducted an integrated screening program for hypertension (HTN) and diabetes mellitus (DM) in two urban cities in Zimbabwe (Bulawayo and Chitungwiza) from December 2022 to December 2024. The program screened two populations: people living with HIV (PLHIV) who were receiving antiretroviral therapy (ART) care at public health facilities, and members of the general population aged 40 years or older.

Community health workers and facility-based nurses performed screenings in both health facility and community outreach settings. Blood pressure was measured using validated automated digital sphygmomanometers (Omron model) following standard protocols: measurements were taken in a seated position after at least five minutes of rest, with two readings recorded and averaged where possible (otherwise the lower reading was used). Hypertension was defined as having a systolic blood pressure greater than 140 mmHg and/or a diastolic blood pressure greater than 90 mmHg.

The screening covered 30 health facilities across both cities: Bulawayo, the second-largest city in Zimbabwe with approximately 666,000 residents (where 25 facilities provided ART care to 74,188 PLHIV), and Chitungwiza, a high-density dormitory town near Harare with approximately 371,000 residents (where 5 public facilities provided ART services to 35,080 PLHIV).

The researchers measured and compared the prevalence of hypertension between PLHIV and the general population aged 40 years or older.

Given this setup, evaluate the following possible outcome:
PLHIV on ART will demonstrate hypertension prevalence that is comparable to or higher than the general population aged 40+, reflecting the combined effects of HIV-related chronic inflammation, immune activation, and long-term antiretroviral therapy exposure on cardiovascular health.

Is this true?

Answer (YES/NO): YES